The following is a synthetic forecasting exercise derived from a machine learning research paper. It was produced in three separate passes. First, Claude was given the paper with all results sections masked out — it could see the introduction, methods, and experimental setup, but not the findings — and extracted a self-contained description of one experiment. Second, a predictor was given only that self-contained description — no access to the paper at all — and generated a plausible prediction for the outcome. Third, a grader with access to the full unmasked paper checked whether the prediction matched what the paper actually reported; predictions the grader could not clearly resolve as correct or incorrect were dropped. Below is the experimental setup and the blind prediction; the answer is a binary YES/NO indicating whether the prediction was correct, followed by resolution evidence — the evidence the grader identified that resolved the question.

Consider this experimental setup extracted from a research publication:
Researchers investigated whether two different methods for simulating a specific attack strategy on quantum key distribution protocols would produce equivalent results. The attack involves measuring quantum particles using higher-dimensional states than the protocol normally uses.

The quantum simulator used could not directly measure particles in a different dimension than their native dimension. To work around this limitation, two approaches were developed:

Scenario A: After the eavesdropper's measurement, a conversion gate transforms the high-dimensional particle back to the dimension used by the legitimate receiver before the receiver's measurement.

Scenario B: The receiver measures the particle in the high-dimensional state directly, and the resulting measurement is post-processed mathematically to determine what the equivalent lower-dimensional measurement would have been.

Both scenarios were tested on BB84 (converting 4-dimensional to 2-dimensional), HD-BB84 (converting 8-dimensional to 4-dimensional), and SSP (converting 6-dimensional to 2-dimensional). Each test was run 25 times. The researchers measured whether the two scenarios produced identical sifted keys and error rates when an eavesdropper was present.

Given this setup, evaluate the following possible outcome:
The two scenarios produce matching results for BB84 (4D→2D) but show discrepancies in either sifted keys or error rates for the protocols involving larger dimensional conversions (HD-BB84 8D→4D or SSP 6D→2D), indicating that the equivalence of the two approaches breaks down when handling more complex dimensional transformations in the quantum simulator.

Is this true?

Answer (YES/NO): NO